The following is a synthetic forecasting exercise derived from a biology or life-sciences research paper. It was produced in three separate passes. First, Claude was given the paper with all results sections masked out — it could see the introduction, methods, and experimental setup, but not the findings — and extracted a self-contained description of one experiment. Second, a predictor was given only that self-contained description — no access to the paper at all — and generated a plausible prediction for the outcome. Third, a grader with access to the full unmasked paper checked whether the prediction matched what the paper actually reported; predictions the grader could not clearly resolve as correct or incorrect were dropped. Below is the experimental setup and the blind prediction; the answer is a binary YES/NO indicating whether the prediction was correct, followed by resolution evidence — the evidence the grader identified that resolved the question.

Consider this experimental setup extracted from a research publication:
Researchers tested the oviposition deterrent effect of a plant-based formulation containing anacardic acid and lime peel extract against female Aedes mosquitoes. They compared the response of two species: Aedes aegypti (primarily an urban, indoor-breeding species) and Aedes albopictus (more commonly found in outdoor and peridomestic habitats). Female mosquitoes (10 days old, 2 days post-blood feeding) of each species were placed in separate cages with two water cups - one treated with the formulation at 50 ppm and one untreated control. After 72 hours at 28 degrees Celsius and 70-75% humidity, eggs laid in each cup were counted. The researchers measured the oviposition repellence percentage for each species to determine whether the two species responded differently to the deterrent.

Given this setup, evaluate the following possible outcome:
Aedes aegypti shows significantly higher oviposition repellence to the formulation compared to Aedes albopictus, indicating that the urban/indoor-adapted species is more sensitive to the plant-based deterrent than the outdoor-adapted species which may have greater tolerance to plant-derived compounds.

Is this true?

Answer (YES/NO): NO